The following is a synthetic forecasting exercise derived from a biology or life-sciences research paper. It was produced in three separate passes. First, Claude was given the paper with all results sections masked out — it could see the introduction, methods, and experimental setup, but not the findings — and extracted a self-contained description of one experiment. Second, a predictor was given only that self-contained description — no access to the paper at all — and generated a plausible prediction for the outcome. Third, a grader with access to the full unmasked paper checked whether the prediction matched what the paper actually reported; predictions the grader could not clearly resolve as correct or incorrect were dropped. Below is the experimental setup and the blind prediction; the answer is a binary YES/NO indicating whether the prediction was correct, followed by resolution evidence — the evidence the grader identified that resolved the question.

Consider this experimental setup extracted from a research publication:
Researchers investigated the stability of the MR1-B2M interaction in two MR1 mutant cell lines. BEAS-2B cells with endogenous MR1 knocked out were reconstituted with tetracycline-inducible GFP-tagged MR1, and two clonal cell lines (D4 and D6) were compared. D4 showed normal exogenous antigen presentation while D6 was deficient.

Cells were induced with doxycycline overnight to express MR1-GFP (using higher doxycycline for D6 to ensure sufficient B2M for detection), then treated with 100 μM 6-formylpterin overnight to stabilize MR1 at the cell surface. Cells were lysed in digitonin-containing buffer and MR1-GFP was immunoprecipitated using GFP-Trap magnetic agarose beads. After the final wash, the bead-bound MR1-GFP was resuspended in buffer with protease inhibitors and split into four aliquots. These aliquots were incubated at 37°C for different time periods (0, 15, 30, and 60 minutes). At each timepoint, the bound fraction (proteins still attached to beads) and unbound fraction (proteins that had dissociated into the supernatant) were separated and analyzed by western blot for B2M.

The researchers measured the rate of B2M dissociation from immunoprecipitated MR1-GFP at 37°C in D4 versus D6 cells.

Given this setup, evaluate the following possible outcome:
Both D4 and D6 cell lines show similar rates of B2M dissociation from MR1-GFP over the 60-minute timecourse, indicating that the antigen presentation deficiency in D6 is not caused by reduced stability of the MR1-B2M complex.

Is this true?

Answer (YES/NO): NO